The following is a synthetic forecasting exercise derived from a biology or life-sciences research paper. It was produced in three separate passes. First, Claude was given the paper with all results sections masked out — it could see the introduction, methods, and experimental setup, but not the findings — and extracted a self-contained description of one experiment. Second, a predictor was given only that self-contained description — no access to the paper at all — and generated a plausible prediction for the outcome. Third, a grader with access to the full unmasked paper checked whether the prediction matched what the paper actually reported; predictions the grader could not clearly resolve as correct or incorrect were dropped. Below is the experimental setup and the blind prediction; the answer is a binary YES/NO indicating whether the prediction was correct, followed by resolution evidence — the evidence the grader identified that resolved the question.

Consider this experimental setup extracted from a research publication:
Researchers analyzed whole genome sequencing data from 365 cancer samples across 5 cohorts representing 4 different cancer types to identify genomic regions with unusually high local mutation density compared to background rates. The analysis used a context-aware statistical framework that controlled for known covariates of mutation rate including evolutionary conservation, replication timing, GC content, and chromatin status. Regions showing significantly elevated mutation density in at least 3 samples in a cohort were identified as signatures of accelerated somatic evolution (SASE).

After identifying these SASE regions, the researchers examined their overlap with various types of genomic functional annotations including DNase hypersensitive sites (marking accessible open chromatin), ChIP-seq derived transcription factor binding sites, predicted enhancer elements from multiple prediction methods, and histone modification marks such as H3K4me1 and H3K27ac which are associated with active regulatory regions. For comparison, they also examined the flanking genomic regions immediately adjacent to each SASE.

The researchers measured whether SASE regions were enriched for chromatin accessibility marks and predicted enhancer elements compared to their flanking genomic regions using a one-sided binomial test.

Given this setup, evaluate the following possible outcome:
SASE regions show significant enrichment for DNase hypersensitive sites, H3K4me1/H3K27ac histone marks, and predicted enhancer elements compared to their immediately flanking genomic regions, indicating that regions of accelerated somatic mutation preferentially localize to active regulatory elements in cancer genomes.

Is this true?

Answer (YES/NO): NO